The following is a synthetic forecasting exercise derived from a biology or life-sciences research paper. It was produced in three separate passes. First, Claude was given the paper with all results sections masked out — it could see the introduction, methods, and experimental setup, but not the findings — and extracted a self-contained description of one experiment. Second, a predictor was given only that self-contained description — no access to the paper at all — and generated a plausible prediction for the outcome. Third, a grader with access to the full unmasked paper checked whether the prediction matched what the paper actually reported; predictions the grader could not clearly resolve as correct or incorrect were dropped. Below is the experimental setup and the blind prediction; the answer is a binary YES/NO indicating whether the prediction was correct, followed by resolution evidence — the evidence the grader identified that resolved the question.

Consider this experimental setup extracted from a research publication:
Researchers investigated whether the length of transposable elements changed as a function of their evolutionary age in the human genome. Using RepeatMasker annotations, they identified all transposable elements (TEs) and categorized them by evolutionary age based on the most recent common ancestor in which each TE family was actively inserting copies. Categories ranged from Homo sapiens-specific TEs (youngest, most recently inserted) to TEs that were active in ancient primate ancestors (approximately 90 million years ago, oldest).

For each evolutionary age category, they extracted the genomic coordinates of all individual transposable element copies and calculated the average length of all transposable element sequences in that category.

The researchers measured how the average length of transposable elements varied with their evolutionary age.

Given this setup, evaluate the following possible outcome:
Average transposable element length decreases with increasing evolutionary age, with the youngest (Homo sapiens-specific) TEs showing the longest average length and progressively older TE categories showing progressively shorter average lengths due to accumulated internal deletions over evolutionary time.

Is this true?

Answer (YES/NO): NO